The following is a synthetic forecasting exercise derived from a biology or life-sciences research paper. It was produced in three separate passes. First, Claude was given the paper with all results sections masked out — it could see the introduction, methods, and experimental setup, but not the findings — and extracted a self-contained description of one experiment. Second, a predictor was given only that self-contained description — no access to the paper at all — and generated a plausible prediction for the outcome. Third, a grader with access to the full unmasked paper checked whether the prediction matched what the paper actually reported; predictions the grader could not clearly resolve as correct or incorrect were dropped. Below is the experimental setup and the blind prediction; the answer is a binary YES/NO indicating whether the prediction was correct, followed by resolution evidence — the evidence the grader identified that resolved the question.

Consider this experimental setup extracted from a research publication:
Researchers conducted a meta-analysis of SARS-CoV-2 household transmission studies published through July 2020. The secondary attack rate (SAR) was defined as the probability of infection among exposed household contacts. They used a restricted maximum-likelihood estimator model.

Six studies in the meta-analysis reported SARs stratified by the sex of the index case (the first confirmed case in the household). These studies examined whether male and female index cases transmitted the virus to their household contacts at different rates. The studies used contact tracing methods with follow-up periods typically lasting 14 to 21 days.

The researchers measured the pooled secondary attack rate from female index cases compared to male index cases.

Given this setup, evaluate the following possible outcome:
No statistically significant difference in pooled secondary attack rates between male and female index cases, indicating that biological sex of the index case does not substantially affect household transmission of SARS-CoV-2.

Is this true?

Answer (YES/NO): YES